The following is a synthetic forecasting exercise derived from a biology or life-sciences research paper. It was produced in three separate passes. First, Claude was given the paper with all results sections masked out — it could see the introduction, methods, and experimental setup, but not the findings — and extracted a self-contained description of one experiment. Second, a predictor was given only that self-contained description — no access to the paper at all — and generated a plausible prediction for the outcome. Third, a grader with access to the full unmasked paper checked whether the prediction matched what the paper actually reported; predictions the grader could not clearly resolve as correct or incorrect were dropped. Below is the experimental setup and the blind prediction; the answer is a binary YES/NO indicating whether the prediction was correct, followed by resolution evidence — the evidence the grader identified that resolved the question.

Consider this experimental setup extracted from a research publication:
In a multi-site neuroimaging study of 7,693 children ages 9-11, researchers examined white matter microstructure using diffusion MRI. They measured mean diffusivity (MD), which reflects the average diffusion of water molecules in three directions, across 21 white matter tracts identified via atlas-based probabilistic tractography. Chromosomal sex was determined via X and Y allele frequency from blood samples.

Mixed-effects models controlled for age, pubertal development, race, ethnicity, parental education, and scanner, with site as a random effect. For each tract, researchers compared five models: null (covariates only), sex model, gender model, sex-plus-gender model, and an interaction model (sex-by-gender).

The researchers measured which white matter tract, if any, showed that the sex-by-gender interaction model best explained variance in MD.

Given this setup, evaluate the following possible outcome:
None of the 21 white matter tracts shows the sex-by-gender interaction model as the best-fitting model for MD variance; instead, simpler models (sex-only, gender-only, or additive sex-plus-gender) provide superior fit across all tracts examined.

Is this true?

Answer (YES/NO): NO